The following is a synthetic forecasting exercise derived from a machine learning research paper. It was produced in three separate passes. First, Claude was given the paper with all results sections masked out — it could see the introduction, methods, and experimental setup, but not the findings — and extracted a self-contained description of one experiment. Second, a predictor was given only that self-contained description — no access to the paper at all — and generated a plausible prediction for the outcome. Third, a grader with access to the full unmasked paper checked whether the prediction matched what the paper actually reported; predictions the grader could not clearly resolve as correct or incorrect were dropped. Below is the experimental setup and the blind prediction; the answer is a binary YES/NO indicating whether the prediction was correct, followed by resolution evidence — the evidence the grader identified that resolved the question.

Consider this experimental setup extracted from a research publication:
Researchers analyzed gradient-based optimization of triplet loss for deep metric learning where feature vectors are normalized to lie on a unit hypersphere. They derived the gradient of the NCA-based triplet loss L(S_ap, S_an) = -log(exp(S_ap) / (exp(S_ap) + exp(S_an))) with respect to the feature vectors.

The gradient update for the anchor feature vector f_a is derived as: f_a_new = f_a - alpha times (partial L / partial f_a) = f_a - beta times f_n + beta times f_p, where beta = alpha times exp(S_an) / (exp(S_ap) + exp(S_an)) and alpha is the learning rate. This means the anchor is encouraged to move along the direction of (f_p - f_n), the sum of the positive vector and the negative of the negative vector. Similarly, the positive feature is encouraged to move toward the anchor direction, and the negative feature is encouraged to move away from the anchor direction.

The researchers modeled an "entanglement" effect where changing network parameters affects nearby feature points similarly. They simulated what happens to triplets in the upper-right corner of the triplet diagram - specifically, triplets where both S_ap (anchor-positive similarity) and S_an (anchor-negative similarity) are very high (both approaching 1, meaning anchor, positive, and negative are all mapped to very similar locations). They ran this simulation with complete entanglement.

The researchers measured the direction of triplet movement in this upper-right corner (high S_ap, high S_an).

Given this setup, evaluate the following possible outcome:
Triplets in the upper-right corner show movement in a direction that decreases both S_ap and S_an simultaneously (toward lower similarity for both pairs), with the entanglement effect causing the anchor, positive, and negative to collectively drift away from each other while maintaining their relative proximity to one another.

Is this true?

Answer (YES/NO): NO